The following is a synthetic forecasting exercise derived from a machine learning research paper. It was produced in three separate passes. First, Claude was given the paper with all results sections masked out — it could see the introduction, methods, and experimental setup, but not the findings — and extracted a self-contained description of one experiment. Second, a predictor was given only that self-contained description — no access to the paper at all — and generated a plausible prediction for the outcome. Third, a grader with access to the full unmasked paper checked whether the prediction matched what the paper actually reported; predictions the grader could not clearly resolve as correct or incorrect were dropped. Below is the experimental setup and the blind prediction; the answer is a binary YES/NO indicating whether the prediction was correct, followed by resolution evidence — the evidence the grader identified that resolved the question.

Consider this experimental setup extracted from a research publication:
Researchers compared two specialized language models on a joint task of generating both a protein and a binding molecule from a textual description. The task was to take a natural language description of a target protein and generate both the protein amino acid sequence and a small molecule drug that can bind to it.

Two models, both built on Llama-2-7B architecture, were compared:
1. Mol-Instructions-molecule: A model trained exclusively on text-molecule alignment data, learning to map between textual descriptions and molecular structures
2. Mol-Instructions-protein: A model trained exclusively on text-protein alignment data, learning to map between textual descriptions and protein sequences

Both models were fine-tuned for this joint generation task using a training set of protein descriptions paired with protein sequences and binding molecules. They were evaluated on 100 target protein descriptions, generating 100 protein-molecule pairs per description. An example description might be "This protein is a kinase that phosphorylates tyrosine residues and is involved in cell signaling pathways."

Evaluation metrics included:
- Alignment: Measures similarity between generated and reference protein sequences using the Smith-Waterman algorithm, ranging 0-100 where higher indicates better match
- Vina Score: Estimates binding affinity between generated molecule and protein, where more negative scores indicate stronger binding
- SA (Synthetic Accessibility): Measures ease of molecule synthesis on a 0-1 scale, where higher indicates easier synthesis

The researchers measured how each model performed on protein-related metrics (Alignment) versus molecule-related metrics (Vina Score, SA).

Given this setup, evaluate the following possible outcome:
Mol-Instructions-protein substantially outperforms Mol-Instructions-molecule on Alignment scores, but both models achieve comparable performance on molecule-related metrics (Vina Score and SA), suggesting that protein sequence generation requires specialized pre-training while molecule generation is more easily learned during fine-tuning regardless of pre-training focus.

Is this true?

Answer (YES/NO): NO